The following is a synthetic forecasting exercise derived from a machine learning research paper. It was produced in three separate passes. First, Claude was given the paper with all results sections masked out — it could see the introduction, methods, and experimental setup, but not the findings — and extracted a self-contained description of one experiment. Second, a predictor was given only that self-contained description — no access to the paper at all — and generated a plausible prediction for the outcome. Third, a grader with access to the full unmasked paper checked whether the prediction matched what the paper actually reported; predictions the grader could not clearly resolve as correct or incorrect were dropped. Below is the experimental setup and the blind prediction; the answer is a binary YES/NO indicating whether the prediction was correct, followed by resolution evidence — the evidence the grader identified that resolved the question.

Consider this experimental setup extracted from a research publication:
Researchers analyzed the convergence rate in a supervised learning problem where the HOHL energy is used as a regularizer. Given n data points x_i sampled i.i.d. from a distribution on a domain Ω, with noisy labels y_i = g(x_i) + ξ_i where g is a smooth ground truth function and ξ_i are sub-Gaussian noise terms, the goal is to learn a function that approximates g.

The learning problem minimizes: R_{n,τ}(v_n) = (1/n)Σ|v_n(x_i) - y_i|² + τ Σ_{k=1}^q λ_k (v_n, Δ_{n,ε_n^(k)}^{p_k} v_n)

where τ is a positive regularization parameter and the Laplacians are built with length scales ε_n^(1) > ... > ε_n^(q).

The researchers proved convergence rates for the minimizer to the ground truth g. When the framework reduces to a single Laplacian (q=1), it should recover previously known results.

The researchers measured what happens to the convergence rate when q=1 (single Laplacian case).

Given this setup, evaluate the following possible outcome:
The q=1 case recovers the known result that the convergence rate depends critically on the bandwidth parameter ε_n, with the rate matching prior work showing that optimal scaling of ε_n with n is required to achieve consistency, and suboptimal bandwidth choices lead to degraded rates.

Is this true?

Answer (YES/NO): NO